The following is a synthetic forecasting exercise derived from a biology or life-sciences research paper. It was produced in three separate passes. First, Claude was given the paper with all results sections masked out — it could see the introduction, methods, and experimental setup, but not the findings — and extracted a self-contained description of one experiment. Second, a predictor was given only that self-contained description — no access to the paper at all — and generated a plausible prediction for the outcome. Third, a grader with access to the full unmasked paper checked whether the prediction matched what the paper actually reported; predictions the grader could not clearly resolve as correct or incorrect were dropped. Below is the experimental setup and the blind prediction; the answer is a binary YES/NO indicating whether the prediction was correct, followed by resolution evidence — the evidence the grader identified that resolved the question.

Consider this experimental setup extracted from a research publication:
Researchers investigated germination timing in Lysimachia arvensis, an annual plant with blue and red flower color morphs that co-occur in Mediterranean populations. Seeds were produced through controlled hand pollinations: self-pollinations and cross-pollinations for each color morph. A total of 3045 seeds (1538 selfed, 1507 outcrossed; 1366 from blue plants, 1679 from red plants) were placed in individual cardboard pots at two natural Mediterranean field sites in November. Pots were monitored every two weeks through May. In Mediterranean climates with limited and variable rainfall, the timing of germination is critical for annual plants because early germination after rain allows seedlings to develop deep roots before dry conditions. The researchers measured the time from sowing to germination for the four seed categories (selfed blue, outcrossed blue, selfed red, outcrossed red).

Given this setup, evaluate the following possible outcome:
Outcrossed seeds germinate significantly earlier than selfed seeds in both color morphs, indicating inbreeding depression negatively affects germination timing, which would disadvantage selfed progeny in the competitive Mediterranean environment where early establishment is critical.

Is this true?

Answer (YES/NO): YES